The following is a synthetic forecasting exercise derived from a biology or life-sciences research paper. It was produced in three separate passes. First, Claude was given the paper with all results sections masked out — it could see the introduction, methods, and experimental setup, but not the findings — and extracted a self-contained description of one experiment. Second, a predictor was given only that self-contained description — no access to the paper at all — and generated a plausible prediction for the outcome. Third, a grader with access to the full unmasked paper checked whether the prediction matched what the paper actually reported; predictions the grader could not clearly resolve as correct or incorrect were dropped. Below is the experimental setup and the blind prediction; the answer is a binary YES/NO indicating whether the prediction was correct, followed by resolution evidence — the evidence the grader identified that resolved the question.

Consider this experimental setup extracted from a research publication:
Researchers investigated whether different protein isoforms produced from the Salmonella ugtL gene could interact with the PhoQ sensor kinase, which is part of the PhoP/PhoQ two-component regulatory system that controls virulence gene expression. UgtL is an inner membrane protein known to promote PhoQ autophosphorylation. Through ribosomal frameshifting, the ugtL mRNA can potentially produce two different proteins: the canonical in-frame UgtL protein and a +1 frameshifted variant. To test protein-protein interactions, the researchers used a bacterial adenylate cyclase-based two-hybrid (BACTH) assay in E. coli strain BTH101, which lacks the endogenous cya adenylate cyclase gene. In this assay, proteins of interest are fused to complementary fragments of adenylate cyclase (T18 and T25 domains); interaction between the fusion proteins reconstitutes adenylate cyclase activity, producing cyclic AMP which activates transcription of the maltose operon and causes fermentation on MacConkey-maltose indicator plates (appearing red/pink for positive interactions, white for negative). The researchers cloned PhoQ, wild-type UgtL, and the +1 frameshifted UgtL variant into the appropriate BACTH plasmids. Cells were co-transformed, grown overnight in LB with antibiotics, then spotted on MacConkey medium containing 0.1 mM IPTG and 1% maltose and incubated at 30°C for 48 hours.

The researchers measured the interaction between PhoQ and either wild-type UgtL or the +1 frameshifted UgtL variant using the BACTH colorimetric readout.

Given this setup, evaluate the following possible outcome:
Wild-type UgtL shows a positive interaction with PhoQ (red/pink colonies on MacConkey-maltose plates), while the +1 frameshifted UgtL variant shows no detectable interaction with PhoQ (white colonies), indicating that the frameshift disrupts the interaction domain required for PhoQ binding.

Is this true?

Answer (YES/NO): YES